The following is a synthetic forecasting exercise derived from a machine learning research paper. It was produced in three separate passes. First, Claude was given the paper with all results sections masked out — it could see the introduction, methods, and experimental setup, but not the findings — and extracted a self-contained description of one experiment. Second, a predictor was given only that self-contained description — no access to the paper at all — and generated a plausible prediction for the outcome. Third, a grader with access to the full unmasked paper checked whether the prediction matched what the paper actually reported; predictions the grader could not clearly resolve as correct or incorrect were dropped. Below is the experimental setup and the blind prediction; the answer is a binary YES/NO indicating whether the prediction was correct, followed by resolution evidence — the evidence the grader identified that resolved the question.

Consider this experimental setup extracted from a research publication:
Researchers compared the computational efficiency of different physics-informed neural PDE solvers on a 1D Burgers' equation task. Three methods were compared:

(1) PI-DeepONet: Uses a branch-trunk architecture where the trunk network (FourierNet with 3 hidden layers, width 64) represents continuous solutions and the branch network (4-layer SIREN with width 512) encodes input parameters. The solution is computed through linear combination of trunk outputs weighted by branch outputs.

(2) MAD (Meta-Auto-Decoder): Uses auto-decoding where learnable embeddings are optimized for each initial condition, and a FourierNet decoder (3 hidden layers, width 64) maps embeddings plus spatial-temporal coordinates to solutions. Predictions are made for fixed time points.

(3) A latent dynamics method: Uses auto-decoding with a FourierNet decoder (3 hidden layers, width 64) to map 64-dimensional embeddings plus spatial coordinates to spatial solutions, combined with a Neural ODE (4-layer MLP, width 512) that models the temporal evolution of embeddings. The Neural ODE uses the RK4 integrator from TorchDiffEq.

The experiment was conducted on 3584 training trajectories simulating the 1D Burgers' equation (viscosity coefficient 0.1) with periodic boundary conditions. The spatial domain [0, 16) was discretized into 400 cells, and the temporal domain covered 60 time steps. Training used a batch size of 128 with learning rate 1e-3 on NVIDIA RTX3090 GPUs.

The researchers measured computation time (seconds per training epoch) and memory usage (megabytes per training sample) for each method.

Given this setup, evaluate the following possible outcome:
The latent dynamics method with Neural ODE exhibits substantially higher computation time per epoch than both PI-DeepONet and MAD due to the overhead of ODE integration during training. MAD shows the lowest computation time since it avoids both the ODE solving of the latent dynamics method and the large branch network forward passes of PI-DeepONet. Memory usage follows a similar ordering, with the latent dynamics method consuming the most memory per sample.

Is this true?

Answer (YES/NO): NO